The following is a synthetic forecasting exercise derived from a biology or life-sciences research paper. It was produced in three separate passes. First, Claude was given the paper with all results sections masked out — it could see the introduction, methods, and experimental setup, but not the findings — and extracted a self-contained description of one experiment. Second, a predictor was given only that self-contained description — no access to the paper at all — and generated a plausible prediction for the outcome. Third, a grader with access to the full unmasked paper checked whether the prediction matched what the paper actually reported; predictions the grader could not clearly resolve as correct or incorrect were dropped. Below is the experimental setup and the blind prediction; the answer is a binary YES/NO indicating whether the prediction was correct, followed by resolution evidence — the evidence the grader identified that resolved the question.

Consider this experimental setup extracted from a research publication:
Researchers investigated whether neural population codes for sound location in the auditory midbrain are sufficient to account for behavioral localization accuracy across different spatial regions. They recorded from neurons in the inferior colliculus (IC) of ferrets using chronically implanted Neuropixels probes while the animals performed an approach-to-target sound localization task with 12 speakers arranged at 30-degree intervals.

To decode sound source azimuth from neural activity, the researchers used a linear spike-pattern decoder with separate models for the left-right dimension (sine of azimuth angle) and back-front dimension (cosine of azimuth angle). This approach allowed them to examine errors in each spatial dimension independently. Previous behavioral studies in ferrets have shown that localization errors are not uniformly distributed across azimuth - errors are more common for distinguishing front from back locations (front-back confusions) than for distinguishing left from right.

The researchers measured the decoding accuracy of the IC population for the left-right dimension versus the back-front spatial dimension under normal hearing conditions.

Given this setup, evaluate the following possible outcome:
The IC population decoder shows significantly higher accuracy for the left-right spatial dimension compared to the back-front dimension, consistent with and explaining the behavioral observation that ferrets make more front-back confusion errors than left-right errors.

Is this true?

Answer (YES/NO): YES